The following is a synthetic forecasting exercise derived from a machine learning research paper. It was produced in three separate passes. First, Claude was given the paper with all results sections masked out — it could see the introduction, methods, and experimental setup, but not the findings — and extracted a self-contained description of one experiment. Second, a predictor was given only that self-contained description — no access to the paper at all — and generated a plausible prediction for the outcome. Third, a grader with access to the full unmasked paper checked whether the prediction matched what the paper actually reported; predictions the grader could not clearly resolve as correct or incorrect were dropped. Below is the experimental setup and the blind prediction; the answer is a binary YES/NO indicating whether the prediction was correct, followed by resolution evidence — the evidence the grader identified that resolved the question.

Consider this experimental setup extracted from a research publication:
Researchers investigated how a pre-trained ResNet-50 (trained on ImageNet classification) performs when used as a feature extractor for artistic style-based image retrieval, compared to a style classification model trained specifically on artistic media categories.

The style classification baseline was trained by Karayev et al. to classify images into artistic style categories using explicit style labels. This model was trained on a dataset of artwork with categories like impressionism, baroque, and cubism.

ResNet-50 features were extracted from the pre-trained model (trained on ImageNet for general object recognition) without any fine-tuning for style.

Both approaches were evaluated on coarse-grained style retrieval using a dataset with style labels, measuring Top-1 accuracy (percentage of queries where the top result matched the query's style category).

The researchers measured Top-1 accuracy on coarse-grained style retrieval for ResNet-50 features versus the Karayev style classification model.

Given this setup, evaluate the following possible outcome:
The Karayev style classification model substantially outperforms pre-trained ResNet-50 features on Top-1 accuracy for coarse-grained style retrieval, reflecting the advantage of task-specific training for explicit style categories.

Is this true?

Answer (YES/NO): NO